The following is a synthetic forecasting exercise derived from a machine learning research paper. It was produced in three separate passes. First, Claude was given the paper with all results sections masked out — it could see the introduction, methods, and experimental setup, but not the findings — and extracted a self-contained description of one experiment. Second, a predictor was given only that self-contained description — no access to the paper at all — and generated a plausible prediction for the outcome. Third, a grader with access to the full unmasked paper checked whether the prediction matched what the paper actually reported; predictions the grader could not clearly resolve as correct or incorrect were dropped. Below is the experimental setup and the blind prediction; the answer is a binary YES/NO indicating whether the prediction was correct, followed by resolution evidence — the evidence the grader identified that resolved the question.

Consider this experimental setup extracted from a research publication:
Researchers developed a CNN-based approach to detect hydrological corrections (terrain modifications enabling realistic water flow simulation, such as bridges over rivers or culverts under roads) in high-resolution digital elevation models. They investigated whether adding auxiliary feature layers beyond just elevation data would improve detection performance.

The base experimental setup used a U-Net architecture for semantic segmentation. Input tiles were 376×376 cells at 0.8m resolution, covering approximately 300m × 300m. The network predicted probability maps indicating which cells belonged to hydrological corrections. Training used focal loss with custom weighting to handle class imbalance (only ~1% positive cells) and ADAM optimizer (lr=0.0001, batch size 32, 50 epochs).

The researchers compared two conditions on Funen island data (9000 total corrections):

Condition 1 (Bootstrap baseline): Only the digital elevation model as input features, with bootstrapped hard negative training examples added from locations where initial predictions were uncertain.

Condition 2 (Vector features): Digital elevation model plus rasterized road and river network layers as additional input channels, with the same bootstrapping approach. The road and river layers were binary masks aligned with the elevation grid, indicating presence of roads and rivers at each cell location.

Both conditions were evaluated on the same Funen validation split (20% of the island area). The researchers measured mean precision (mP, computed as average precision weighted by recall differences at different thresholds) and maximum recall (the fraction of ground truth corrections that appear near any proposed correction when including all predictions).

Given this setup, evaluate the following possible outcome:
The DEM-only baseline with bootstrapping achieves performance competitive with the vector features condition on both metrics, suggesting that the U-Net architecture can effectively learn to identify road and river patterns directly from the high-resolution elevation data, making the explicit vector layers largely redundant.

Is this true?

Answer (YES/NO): NO